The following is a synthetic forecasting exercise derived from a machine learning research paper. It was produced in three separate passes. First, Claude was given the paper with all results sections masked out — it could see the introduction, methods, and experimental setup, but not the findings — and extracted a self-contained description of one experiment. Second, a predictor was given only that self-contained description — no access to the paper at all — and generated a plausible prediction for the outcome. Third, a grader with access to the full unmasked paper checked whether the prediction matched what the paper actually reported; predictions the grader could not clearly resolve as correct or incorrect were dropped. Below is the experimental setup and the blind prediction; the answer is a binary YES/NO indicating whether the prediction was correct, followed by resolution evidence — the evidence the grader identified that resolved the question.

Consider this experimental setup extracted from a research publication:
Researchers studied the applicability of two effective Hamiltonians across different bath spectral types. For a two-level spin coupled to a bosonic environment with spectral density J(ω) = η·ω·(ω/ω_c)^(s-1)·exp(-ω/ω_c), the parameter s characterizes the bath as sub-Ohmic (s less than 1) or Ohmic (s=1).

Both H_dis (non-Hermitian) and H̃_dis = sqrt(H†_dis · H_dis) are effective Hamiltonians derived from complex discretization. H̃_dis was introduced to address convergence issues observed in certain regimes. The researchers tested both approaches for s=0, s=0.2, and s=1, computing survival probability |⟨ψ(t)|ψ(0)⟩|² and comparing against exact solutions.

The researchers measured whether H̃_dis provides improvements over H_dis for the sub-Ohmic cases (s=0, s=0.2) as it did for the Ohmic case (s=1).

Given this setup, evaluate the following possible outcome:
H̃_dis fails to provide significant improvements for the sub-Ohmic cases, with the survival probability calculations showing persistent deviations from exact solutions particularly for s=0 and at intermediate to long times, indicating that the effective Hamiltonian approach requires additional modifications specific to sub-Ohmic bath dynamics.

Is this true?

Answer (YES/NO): NO